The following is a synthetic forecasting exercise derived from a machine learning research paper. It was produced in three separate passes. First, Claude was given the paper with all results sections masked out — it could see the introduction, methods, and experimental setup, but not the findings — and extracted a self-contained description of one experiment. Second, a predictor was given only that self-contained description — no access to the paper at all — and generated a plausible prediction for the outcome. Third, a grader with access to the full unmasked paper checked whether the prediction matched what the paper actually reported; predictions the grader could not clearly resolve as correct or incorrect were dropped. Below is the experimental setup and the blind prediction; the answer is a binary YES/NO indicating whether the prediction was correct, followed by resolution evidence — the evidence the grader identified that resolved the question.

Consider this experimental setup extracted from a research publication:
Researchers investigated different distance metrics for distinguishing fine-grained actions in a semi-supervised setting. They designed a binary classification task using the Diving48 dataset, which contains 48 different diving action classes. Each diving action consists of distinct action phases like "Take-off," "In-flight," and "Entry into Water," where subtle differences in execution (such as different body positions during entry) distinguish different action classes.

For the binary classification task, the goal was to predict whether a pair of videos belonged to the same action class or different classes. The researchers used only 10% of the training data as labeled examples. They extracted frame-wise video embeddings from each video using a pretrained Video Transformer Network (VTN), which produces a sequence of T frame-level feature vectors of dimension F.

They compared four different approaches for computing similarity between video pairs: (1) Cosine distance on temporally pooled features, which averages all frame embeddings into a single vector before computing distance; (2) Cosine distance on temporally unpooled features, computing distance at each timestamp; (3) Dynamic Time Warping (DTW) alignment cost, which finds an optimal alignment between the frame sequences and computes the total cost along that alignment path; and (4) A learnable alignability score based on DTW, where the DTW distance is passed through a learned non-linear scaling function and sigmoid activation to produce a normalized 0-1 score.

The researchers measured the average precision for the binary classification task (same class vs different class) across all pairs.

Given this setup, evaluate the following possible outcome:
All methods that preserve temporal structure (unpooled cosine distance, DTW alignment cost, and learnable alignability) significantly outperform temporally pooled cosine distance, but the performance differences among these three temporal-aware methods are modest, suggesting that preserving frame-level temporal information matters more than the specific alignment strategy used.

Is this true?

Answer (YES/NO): NO